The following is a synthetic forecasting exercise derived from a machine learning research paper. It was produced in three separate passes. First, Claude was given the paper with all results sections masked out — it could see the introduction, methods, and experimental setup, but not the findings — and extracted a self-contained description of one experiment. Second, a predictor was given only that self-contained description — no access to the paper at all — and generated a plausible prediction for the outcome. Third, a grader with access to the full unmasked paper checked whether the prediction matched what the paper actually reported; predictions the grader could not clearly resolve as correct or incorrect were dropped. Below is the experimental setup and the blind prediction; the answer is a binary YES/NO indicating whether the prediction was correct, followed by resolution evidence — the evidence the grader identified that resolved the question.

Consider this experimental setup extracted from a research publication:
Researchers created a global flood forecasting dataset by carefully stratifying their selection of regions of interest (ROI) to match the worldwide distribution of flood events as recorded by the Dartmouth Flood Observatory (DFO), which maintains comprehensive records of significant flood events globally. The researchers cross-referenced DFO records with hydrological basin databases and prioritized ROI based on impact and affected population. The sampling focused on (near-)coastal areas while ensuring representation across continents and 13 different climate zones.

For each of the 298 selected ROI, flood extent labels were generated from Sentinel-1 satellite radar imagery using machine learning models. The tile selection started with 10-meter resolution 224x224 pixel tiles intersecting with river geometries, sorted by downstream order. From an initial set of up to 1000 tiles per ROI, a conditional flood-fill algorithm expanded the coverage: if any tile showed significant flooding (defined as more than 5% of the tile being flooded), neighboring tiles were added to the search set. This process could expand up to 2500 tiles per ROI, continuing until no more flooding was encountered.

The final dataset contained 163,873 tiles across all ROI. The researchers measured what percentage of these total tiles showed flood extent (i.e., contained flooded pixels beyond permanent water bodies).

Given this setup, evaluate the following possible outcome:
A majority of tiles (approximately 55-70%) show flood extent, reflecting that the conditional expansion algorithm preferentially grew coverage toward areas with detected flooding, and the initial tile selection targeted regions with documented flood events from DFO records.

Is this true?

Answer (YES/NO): NO